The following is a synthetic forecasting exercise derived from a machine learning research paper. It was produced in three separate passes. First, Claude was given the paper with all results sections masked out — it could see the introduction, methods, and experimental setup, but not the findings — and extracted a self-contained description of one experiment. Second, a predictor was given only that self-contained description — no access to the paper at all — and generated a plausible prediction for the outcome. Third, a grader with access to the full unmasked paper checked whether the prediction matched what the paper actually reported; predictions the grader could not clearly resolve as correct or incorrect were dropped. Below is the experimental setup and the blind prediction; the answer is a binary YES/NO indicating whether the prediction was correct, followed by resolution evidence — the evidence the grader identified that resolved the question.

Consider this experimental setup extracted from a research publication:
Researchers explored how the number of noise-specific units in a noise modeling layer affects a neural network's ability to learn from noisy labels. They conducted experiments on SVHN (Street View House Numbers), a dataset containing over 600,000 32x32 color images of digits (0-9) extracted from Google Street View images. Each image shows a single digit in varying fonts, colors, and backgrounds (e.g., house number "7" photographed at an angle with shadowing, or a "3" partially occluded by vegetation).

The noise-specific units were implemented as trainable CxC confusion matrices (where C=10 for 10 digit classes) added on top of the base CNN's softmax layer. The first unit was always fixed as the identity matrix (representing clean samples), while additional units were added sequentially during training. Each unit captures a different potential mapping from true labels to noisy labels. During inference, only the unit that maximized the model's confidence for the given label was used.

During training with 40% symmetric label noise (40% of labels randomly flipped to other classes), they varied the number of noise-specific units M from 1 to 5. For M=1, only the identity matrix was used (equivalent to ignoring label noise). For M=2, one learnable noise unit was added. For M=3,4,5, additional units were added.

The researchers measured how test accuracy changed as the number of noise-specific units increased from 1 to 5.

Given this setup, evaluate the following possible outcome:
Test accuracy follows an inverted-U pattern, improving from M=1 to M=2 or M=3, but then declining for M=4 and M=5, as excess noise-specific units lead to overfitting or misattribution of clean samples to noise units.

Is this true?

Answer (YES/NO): NO